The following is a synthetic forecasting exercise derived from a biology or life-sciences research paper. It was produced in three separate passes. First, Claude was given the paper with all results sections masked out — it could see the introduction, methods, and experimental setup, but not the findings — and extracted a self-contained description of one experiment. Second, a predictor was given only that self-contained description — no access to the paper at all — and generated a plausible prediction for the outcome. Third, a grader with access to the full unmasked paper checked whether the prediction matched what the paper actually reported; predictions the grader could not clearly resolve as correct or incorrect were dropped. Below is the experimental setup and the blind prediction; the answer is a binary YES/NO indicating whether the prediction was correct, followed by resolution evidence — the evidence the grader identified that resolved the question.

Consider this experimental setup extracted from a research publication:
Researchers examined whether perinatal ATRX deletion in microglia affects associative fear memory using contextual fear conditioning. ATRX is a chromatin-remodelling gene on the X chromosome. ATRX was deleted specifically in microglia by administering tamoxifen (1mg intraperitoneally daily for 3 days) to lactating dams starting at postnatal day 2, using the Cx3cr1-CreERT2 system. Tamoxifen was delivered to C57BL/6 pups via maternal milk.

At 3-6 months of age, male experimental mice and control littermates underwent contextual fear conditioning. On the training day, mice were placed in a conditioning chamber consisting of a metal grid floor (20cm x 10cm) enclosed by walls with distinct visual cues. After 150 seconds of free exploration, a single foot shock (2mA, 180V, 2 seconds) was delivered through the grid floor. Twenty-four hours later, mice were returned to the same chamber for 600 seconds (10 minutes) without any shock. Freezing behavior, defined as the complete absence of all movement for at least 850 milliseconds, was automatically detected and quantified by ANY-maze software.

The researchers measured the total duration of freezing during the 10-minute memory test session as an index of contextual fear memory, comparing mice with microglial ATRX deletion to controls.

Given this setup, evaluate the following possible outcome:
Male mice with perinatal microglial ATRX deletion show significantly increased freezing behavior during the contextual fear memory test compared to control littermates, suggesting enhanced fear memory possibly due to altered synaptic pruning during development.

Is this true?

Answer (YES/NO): NO